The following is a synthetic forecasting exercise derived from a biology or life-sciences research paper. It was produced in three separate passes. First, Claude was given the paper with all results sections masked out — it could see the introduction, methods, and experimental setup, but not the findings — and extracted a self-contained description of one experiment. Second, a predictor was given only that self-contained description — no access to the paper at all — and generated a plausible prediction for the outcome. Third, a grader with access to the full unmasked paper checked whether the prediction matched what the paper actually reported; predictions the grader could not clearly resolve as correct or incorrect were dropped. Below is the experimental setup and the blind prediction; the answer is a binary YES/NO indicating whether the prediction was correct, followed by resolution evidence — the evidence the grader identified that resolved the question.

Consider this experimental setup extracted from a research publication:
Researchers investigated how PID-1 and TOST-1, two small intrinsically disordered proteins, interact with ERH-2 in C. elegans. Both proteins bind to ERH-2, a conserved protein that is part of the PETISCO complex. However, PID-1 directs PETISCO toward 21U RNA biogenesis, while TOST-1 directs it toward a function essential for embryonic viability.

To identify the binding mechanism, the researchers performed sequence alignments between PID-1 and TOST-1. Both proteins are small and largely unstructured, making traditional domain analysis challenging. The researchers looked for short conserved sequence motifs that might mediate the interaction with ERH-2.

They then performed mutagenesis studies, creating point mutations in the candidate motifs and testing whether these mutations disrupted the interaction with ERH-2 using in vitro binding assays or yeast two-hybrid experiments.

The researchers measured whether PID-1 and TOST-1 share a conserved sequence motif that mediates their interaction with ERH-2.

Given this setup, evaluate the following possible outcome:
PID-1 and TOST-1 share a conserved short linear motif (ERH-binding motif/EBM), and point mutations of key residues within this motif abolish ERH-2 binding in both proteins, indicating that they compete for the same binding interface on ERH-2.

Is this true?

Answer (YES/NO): YES